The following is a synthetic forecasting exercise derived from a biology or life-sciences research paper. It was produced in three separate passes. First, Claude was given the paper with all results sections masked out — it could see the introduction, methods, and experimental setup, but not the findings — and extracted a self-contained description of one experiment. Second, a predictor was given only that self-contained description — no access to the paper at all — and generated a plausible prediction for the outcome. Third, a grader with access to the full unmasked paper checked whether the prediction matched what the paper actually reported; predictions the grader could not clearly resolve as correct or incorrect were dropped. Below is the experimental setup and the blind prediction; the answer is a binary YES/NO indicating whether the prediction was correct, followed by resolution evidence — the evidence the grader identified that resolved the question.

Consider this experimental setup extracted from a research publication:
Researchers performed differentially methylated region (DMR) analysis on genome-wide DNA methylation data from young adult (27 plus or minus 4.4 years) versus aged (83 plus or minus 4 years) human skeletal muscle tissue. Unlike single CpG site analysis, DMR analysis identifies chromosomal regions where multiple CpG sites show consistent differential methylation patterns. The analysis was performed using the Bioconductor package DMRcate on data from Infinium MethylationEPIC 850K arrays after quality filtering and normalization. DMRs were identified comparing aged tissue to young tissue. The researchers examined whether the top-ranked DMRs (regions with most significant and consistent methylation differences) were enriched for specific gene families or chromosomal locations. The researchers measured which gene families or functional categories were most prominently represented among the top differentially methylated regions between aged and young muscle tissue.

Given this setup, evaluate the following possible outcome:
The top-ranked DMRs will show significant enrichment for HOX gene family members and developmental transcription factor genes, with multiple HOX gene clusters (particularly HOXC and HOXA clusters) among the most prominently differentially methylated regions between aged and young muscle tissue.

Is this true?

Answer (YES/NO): NO